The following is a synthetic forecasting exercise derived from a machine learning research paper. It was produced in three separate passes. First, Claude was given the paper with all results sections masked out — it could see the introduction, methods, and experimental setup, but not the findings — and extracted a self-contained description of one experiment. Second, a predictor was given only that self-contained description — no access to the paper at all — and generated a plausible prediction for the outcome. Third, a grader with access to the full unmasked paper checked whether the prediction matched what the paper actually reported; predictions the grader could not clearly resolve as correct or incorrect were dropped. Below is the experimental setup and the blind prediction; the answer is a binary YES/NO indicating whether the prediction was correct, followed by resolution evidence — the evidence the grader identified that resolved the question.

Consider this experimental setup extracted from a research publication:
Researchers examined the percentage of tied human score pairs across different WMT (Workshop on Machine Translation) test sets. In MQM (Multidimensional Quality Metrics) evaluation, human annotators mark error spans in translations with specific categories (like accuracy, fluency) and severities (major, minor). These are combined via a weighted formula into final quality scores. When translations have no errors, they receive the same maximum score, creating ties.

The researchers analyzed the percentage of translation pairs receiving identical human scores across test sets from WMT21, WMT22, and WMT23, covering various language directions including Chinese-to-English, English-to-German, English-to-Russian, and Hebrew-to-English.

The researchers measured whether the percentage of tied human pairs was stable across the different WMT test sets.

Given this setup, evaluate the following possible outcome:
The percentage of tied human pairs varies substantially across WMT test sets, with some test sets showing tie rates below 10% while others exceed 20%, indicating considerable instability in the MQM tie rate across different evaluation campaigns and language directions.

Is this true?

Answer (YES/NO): NO